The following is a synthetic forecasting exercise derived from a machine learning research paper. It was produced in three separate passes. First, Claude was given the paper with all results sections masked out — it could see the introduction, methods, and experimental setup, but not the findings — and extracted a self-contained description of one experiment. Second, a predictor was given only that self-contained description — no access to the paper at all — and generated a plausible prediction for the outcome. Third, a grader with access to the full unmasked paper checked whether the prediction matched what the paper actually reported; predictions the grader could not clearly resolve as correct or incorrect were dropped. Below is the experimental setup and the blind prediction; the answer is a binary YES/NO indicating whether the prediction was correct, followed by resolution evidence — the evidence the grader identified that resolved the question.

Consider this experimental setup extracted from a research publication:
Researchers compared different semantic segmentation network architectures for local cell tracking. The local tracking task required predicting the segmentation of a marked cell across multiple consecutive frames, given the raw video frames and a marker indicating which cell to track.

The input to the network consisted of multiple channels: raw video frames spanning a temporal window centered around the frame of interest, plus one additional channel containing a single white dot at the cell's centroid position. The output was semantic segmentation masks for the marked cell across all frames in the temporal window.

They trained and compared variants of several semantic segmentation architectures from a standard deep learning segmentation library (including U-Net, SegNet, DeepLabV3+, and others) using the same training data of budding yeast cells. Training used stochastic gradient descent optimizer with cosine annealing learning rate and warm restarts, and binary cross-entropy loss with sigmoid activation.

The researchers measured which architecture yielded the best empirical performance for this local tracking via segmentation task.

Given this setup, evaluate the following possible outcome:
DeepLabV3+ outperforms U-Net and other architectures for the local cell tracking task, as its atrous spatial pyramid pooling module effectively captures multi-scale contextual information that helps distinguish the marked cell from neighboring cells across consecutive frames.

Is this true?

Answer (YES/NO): YES